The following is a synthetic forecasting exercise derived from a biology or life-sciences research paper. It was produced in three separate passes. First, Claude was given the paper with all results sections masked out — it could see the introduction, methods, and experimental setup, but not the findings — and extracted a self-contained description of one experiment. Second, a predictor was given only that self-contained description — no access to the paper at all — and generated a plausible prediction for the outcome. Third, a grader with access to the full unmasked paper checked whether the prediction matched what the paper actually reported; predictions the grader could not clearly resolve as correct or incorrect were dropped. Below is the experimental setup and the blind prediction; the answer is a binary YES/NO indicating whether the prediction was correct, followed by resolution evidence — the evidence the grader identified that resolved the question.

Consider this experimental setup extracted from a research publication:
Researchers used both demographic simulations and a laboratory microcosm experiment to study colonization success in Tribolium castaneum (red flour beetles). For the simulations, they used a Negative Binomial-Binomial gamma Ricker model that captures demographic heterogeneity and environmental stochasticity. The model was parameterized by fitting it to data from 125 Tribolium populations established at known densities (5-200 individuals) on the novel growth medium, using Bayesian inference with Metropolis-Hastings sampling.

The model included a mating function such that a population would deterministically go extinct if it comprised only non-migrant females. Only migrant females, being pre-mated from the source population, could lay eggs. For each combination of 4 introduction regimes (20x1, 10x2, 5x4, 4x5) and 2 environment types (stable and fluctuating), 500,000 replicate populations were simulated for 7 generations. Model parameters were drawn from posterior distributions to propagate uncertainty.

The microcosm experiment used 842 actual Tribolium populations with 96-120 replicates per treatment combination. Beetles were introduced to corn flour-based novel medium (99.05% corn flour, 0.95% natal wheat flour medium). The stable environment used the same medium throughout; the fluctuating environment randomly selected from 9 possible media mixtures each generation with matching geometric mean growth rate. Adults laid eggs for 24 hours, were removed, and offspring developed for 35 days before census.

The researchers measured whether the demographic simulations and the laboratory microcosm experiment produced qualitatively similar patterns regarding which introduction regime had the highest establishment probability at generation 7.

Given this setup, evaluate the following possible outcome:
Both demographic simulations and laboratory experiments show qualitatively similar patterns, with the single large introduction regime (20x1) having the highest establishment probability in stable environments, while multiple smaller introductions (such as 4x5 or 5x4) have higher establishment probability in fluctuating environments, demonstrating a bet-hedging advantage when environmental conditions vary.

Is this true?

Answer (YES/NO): NO